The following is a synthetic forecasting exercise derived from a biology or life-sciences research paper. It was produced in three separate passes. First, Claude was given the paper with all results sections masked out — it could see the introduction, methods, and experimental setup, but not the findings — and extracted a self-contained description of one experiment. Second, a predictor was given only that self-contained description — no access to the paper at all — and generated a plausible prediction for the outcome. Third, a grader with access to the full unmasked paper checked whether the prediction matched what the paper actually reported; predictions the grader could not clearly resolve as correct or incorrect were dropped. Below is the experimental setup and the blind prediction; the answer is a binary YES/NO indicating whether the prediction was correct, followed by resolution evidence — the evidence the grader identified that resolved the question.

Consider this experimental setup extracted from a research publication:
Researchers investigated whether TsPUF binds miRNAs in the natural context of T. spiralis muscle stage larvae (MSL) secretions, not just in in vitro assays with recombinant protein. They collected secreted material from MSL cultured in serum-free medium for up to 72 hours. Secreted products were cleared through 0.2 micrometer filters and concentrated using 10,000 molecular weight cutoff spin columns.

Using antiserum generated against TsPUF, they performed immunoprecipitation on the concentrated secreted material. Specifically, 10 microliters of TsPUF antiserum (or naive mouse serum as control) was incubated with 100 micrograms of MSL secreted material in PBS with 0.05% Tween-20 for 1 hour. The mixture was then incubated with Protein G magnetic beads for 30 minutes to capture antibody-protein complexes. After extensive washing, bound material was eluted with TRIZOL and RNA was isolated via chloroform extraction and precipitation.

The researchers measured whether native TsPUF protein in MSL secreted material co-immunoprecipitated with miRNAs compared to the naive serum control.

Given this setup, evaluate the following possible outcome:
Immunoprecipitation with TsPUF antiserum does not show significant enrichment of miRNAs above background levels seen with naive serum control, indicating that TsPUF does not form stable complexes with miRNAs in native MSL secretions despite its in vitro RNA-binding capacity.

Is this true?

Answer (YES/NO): NO